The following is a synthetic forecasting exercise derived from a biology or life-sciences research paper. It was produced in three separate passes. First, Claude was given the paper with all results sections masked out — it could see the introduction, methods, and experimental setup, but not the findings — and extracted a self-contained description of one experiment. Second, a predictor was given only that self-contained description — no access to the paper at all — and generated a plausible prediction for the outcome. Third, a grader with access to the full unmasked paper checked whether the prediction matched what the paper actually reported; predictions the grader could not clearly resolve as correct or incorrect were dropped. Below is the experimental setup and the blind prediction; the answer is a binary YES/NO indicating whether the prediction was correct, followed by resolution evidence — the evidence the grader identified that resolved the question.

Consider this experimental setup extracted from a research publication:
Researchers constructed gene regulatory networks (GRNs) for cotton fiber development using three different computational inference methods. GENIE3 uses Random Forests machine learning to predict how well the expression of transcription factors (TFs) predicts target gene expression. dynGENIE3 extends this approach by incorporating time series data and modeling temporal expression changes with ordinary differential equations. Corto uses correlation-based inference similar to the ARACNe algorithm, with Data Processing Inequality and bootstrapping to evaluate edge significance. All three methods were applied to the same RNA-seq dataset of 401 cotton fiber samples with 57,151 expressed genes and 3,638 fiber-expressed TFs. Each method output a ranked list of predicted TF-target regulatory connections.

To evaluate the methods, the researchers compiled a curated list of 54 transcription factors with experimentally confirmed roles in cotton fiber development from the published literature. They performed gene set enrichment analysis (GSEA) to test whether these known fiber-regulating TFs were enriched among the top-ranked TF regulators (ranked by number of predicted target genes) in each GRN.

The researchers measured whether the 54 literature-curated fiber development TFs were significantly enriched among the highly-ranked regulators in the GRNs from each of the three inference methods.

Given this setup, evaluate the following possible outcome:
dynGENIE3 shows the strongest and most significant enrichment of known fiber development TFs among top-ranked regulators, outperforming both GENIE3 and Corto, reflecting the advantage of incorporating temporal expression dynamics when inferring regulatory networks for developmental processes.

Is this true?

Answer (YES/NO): NO